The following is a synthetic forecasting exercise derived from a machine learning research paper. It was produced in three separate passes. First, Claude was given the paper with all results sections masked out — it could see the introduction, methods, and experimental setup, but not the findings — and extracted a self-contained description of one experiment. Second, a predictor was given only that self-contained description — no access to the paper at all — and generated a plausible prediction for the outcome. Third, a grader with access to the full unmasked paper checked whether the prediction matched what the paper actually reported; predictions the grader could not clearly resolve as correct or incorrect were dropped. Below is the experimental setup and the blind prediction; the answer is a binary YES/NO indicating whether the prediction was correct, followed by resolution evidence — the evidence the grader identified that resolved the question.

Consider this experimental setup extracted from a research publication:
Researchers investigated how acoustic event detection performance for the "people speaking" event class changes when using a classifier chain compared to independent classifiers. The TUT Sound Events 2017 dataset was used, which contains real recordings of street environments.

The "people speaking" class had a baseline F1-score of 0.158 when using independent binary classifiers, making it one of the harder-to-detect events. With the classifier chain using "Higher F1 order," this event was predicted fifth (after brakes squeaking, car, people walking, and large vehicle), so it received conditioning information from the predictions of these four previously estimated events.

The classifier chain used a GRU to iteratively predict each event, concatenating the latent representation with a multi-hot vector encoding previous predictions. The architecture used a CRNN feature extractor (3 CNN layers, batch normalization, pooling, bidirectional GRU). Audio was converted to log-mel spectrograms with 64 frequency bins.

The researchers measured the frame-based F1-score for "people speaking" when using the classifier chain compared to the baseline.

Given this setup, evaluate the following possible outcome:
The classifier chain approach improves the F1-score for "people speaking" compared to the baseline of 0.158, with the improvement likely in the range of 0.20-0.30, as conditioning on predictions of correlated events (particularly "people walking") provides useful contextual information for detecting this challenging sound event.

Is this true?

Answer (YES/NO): YES